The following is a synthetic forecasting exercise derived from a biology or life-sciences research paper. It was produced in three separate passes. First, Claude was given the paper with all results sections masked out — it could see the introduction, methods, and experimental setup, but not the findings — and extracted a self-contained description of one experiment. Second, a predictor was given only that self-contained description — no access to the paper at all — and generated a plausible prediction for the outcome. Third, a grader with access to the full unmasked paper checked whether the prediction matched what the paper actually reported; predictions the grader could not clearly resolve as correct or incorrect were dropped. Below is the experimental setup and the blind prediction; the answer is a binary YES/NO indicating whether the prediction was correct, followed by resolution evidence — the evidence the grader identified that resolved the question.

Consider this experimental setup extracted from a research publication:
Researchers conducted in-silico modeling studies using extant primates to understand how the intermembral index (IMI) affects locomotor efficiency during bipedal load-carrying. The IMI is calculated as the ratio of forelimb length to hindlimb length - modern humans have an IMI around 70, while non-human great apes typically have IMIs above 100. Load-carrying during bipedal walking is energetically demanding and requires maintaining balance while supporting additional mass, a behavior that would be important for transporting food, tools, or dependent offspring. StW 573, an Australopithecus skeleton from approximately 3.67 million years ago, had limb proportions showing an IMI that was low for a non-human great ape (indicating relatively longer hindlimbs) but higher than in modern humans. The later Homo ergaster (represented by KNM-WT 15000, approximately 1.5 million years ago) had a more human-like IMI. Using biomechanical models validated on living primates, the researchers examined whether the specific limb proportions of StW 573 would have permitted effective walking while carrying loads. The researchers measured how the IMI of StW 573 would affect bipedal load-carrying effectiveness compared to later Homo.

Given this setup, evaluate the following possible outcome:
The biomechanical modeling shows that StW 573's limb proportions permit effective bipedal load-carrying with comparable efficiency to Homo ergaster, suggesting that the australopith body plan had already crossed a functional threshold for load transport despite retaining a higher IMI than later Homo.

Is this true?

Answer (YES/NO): NO